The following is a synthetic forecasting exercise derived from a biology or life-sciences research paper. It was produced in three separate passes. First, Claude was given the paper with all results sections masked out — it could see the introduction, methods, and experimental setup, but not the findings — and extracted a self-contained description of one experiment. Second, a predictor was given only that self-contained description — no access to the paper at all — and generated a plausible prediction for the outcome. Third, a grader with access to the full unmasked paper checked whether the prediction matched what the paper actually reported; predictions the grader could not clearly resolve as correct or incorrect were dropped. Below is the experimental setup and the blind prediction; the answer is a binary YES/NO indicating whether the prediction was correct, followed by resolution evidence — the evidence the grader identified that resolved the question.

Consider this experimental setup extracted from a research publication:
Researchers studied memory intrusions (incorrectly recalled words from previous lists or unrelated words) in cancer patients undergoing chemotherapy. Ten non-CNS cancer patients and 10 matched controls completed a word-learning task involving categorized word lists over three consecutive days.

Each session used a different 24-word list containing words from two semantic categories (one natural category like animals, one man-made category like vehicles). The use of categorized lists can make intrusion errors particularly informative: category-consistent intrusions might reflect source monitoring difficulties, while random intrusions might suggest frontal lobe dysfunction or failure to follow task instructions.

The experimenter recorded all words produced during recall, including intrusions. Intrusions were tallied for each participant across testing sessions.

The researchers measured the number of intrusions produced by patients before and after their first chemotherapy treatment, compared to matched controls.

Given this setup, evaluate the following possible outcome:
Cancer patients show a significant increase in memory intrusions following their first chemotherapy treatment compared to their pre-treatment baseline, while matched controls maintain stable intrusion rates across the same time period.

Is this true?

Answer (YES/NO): YES